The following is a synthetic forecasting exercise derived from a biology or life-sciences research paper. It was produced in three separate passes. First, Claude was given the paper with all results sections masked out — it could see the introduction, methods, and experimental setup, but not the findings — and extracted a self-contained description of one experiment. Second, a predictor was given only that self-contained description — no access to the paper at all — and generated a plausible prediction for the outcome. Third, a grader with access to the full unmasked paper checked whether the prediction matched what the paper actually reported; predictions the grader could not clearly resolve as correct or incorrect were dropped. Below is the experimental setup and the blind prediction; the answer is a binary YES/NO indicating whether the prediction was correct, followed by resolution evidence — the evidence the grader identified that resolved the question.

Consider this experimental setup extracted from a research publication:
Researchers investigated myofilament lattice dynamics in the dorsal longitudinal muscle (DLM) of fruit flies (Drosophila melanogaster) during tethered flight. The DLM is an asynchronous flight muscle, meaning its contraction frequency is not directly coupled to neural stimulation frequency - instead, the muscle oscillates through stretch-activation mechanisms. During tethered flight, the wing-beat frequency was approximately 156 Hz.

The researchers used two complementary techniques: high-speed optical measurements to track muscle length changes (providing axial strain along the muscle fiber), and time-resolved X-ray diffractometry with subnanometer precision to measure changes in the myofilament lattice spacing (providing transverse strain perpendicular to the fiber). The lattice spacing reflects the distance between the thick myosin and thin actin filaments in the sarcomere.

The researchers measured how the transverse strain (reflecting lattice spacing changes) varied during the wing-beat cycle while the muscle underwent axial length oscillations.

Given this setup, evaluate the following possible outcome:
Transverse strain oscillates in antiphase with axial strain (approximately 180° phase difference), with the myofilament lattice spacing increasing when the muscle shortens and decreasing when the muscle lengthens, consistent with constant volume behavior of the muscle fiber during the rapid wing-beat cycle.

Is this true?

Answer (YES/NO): NO